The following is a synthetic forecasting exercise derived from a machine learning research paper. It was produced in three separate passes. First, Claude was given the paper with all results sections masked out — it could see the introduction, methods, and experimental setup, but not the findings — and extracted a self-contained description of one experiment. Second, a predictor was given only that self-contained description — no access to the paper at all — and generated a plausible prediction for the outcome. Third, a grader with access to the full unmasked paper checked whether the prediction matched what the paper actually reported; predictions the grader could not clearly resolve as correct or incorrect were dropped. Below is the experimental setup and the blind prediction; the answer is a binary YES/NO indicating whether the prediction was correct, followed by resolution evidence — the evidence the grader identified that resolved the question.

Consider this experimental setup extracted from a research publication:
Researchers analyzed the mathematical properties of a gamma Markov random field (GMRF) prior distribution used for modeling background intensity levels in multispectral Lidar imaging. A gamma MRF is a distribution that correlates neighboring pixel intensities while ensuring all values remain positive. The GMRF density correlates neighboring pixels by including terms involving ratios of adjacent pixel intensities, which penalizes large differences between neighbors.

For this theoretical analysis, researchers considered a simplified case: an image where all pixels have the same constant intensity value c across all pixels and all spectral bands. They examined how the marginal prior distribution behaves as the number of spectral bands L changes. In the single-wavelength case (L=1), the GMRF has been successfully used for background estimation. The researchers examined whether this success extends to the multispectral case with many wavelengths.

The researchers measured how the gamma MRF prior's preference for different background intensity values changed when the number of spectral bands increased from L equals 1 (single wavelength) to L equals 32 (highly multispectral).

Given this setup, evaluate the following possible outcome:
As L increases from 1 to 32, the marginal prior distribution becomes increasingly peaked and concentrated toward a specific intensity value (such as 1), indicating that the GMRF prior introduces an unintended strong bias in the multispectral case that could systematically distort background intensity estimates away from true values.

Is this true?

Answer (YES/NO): NO